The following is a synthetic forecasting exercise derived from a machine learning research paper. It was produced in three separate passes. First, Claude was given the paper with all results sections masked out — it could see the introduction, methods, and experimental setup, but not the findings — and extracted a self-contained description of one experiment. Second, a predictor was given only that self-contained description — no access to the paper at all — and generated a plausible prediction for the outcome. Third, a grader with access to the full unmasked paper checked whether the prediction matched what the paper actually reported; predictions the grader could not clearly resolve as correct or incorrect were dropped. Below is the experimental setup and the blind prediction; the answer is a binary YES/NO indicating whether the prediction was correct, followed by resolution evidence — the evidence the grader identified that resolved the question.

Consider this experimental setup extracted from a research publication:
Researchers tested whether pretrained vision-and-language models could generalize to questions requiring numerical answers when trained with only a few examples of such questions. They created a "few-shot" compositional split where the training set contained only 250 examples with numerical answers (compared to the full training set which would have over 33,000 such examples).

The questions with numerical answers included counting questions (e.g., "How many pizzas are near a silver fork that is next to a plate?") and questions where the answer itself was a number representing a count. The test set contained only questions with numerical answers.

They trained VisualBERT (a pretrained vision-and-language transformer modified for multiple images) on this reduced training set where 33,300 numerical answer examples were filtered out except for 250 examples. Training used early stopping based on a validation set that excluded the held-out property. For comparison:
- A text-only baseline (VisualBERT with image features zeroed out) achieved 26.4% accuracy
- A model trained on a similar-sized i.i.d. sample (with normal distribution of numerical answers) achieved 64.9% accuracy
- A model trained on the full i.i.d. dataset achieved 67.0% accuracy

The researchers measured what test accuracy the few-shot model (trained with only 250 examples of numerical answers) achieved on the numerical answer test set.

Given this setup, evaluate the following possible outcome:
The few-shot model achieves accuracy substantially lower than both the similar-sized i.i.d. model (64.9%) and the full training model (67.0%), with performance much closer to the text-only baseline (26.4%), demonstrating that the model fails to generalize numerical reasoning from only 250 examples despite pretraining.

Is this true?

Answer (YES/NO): YES